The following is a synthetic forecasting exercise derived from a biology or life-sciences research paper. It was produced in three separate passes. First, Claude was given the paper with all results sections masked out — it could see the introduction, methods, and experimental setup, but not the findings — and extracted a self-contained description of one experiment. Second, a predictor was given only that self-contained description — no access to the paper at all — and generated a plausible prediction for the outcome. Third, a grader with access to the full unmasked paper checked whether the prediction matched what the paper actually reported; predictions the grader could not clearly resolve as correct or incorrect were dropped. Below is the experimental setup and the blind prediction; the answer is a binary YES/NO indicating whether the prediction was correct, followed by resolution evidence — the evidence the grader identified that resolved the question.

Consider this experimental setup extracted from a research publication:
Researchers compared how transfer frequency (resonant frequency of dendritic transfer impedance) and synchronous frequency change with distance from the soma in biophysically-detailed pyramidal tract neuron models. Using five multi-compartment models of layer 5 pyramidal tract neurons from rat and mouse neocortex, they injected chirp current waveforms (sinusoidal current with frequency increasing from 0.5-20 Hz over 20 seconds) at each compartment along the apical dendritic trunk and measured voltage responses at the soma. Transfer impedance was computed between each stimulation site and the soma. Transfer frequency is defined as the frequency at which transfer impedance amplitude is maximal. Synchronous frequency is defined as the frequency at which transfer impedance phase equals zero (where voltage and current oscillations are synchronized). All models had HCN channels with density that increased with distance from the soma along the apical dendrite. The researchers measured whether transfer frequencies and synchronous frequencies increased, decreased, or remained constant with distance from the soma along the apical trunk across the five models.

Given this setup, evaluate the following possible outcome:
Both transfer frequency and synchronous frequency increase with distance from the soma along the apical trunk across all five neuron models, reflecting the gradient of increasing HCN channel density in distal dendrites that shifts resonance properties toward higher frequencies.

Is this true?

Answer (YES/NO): YES